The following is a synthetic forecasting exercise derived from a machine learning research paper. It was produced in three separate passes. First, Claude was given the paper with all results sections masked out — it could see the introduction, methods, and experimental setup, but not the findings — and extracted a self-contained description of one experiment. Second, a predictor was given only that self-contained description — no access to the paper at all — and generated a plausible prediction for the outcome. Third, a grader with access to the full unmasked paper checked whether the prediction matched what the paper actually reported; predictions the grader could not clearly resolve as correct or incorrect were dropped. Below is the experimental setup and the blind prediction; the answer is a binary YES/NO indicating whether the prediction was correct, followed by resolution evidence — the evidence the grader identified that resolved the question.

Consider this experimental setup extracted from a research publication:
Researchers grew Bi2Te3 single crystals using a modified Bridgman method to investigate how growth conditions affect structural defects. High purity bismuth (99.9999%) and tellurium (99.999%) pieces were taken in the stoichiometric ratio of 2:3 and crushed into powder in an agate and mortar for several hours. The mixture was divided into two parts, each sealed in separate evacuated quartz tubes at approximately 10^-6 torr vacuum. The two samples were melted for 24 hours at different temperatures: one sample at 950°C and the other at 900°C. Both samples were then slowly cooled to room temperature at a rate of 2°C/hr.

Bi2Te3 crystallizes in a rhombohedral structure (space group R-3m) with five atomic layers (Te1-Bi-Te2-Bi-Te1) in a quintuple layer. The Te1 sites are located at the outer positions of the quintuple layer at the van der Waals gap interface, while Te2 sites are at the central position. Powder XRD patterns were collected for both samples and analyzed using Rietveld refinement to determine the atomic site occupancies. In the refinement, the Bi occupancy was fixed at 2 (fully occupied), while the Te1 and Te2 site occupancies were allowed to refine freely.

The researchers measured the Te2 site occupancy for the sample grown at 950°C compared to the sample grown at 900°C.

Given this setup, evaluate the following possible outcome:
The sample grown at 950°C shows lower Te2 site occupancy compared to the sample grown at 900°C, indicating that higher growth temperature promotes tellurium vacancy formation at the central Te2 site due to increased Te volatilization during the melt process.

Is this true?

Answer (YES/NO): YES